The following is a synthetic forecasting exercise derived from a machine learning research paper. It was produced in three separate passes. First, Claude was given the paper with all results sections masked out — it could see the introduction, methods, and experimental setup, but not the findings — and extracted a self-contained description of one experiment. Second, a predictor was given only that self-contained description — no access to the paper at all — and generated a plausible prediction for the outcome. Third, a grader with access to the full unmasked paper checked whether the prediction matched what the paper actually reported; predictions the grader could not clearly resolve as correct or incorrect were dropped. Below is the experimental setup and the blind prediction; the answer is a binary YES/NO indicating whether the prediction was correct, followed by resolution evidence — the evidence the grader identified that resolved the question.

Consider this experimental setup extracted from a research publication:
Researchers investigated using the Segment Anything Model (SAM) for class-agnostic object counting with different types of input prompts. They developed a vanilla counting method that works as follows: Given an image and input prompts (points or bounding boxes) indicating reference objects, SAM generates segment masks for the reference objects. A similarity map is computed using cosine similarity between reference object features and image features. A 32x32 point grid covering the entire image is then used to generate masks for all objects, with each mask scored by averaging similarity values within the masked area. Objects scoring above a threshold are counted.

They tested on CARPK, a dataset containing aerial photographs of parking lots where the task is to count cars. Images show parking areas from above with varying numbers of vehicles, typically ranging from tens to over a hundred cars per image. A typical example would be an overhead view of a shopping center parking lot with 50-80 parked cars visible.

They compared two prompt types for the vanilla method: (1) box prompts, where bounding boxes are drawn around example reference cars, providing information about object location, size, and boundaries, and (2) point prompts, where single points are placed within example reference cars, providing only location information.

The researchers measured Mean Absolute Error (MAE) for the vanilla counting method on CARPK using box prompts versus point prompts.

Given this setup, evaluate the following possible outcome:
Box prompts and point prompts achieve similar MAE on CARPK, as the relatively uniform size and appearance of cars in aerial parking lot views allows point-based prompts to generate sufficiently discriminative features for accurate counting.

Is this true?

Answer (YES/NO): YES